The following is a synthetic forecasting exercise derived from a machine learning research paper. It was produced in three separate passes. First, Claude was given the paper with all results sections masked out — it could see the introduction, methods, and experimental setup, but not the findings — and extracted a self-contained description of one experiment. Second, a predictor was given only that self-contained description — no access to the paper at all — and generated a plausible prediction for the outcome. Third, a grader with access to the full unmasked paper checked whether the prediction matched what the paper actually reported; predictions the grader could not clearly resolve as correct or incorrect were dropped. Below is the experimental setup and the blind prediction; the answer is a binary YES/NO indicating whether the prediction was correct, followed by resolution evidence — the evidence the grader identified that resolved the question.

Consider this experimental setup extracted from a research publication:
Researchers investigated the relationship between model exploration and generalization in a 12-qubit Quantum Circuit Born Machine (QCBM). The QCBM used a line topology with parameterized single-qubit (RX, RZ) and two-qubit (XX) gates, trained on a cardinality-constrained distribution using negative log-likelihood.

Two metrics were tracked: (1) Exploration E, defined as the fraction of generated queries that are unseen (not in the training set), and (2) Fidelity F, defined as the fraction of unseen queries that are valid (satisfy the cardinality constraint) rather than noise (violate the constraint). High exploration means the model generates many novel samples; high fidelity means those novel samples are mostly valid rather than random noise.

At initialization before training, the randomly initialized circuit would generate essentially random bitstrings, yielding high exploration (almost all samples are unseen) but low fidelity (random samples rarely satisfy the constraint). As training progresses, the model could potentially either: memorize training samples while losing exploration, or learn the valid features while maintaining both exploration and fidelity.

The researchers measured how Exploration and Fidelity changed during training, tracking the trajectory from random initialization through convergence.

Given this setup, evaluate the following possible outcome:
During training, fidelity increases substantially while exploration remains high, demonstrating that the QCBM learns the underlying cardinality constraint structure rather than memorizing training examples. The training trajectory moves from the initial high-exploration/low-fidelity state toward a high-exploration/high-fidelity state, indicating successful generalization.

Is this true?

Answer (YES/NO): NO